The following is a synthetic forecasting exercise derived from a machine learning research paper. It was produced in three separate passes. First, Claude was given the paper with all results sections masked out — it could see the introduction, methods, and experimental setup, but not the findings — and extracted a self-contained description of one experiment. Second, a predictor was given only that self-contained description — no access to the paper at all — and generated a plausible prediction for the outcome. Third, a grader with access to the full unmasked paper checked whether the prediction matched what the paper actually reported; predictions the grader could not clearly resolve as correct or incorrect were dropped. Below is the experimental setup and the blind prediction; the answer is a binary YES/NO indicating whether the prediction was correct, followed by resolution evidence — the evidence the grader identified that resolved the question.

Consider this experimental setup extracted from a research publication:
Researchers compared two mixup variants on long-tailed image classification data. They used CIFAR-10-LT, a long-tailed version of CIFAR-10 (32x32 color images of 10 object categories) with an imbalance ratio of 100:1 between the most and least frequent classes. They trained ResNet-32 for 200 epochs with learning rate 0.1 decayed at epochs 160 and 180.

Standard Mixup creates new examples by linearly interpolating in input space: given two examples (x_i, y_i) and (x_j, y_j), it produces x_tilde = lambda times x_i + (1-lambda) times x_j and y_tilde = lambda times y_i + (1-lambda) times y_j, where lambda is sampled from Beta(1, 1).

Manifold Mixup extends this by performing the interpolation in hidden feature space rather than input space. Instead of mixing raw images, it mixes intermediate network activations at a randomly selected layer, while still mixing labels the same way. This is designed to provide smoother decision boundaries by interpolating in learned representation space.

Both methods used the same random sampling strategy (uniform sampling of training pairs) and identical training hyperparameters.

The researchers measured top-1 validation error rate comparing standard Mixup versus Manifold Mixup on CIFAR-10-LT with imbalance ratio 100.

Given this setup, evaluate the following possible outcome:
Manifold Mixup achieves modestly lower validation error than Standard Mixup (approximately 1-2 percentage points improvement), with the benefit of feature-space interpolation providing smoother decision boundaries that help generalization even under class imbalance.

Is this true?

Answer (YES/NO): NO